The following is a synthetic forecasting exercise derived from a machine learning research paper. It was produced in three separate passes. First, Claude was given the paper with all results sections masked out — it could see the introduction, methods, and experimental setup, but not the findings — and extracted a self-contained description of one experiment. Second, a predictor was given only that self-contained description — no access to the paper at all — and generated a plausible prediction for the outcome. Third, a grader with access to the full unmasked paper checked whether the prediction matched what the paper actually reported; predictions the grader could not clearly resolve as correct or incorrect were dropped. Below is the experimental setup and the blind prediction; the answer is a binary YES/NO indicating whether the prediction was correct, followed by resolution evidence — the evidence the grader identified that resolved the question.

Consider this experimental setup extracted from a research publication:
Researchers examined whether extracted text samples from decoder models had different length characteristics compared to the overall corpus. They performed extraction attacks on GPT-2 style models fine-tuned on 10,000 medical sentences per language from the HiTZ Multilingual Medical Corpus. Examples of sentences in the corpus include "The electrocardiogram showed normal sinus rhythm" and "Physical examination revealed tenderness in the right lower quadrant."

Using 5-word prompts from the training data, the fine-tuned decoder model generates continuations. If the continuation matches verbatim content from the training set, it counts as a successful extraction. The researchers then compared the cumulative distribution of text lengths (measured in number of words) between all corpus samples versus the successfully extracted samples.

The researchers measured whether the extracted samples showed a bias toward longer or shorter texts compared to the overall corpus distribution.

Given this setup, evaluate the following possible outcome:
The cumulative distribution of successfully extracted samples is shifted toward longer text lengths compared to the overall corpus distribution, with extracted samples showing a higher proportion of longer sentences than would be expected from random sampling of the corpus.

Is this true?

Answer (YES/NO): YES